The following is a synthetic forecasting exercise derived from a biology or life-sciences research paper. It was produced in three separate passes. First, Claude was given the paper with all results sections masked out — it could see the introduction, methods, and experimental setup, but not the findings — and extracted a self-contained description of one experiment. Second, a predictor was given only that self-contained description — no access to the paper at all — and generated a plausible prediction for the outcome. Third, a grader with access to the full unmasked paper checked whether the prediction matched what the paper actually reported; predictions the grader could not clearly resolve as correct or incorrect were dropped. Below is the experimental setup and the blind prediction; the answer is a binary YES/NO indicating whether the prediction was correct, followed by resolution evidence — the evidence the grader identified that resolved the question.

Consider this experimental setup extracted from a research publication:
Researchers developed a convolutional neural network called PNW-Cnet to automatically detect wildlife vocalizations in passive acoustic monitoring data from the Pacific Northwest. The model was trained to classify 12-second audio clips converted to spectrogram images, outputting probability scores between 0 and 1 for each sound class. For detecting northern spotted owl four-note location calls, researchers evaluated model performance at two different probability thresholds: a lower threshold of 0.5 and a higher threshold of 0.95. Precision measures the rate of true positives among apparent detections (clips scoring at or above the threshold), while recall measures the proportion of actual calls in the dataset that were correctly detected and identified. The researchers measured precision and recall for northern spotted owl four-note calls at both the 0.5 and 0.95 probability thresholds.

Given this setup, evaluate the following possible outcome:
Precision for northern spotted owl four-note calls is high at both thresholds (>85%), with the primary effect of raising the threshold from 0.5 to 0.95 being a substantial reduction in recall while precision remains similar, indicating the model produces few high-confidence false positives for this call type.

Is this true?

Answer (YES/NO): NO